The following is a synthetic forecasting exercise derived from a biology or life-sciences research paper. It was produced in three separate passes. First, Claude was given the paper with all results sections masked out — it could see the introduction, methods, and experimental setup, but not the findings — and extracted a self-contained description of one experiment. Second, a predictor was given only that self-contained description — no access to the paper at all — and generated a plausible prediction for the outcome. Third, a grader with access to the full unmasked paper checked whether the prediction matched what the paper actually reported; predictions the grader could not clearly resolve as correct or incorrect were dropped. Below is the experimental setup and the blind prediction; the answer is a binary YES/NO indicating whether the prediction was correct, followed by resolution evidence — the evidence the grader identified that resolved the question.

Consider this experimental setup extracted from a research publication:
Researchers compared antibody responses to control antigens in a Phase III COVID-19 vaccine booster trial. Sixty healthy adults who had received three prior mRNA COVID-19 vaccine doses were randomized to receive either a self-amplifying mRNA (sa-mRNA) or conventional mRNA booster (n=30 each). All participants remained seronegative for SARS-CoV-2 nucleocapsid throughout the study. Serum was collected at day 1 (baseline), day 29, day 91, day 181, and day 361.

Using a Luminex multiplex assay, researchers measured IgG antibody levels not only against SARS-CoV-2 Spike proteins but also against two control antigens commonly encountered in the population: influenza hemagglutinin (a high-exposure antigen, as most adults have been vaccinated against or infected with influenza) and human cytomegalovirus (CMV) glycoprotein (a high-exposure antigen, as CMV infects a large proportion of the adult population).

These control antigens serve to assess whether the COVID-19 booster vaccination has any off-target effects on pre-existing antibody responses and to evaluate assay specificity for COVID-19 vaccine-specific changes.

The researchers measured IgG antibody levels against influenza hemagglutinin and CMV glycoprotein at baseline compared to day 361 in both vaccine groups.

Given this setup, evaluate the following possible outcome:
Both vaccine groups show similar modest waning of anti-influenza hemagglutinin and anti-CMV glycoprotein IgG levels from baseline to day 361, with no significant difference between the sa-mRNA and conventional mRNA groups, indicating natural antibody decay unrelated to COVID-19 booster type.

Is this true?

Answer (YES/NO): NO